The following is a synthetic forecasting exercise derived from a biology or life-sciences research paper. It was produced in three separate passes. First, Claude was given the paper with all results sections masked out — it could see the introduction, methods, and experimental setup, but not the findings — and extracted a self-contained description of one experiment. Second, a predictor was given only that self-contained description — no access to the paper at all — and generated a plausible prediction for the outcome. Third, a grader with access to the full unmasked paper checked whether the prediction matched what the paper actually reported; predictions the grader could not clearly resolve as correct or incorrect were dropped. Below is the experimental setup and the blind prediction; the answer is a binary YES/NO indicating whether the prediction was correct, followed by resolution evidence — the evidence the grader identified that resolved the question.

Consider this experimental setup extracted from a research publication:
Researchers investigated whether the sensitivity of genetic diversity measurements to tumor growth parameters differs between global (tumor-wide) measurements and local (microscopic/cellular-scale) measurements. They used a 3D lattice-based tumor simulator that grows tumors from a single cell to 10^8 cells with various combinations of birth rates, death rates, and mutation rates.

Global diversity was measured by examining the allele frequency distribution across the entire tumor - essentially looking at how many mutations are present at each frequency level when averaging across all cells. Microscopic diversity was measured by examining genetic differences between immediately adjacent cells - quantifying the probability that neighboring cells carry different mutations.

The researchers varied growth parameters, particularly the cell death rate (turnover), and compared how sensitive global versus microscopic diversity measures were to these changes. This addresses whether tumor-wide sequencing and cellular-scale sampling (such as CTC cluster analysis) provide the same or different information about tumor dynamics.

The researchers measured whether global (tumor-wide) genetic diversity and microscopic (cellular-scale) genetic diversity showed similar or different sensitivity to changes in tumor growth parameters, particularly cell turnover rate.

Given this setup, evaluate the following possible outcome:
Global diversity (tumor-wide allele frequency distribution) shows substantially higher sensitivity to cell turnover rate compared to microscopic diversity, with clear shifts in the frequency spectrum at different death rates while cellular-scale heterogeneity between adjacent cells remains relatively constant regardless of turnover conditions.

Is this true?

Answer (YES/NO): NO